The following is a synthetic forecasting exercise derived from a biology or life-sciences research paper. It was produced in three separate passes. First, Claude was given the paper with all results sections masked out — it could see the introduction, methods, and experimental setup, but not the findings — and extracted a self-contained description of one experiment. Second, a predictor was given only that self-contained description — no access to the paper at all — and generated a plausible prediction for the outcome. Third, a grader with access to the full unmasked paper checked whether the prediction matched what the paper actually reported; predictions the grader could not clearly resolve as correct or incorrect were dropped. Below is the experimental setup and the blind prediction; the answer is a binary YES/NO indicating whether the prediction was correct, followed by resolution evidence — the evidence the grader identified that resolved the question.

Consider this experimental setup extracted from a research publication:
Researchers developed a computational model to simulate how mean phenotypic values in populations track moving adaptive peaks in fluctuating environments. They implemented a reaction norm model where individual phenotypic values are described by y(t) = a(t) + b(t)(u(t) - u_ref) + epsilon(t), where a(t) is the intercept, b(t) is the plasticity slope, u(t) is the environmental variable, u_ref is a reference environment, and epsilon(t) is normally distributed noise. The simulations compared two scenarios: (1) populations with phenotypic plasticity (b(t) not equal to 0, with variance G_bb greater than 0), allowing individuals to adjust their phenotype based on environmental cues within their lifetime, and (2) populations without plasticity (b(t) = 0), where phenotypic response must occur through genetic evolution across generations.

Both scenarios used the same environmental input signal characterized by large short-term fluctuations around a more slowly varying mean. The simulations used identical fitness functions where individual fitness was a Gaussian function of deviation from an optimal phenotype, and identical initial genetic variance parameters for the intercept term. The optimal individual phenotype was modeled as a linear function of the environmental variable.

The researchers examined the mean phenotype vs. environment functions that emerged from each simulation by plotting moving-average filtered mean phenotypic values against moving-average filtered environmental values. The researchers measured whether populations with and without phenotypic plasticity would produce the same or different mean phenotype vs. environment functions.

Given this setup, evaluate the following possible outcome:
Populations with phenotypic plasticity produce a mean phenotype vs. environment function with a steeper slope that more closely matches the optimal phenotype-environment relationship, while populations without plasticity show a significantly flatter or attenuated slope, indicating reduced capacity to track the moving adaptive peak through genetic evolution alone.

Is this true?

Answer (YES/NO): NO